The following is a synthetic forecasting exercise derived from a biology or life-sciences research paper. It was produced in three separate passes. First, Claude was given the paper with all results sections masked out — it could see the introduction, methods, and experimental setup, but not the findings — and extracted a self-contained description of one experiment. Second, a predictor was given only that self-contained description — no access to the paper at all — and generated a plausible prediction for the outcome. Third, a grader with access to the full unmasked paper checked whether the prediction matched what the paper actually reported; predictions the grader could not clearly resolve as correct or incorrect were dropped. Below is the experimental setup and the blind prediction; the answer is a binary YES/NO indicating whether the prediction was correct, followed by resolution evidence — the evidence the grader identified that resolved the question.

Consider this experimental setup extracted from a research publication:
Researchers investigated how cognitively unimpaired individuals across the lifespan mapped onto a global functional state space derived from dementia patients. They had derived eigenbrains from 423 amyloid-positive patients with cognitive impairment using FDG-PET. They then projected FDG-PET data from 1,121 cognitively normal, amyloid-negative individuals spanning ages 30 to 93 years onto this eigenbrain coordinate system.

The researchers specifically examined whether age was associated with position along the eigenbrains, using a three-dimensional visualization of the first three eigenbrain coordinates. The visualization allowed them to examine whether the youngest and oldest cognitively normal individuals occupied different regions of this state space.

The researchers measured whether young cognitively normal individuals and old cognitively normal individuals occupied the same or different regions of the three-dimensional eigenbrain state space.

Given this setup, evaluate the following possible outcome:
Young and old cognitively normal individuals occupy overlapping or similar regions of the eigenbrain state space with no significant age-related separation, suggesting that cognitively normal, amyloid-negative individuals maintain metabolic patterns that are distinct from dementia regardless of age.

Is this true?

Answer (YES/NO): NO